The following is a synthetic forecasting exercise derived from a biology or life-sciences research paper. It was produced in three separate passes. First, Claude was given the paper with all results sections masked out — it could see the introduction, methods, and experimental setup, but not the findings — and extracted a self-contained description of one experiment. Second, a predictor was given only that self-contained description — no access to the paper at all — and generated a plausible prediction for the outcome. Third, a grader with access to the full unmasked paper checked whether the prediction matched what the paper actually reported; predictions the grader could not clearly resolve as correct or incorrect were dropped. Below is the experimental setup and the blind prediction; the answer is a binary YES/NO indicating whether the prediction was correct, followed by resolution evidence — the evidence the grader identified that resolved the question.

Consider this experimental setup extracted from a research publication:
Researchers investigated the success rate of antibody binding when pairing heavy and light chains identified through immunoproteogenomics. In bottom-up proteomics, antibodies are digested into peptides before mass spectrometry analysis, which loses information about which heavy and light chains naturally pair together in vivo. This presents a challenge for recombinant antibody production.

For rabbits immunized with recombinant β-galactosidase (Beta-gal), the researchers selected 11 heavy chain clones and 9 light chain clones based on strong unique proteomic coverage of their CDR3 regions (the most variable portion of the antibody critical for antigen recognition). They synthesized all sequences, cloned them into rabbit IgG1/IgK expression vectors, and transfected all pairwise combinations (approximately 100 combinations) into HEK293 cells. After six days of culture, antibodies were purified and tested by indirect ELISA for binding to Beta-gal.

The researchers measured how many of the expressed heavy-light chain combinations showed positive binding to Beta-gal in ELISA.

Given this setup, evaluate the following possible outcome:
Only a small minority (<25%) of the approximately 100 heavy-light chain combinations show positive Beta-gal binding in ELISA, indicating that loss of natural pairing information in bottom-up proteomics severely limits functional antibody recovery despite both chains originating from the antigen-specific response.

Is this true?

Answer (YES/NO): YES